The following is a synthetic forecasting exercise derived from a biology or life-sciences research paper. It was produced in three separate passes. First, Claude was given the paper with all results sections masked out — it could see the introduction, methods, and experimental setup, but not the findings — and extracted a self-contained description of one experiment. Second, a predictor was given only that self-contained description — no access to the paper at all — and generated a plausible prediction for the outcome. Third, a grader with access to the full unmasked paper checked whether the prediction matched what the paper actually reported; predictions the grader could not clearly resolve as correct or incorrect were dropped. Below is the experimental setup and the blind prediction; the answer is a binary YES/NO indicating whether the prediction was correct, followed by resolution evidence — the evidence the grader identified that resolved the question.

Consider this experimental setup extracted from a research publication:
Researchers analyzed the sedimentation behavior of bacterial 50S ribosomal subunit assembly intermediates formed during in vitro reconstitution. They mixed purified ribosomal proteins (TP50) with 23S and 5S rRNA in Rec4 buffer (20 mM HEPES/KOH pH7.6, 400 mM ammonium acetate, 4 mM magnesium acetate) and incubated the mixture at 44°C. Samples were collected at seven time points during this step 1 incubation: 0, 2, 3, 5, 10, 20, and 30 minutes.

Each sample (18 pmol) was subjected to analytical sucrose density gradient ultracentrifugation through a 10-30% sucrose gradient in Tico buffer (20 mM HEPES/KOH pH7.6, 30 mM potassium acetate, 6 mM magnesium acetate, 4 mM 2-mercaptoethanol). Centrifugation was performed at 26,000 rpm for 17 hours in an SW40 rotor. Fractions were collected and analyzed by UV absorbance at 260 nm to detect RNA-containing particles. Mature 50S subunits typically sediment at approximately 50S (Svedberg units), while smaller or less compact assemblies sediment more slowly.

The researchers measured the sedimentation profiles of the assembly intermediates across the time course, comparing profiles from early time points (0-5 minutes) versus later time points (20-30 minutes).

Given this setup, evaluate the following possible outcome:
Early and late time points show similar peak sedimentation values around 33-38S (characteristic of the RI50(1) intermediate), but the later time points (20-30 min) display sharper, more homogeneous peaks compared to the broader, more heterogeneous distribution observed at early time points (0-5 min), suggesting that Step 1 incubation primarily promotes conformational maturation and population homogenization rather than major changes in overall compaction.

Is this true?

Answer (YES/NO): NO